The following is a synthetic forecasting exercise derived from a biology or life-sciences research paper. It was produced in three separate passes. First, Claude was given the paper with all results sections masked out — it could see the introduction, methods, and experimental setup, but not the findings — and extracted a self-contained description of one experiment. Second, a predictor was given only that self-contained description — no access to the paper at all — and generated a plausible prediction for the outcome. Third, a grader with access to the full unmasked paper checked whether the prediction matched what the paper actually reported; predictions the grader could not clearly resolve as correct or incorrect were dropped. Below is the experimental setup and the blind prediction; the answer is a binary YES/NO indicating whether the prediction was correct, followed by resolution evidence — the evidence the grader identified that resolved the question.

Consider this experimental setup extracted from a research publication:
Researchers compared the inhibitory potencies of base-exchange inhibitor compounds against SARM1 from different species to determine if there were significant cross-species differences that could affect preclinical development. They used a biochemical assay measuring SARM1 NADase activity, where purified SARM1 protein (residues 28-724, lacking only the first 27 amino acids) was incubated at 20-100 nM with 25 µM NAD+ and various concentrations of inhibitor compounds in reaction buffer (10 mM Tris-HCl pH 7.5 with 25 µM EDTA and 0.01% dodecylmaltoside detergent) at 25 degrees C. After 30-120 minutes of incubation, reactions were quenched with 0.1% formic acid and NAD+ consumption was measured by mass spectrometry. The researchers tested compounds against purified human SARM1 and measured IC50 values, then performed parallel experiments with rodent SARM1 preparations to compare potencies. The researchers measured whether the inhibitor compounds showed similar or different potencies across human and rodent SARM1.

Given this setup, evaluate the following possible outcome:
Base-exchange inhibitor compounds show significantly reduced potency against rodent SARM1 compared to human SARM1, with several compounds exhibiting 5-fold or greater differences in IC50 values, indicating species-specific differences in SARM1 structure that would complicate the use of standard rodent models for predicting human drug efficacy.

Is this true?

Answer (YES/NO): NO